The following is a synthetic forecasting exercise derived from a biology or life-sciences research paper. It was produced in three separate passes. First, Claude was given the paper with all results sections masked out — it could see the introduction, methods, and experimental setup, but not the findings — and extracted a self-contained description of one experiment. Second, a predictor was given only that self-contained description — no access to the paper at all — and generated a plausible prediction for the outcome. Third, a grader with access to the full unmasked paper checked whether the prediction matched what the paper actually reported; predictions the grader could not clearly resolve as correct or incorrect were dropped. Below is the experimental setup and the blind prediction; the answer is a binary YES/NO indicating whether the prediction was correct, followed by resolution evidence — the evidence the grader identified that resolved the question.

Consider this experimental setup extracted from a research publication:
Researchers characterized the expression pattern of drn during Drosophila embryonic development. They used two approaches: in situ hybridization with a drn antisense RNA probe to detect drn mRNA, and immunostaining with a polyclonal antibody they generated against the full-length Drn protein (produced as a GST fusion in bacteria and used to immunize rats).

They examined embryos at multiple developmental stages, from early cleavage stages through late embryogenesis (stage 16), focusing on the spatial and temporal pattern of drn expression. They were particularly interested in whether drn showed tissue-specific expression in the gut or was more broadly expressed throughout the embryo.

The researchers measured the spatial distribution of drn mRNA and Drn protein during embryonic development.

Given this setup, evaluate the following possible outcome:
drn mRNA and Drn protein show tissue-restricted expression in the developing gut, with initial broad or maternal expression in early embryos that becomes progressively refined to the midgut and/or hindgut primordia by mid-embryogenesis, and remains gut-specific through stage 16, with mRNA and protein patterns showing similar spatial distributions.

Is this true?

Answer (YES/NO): NO